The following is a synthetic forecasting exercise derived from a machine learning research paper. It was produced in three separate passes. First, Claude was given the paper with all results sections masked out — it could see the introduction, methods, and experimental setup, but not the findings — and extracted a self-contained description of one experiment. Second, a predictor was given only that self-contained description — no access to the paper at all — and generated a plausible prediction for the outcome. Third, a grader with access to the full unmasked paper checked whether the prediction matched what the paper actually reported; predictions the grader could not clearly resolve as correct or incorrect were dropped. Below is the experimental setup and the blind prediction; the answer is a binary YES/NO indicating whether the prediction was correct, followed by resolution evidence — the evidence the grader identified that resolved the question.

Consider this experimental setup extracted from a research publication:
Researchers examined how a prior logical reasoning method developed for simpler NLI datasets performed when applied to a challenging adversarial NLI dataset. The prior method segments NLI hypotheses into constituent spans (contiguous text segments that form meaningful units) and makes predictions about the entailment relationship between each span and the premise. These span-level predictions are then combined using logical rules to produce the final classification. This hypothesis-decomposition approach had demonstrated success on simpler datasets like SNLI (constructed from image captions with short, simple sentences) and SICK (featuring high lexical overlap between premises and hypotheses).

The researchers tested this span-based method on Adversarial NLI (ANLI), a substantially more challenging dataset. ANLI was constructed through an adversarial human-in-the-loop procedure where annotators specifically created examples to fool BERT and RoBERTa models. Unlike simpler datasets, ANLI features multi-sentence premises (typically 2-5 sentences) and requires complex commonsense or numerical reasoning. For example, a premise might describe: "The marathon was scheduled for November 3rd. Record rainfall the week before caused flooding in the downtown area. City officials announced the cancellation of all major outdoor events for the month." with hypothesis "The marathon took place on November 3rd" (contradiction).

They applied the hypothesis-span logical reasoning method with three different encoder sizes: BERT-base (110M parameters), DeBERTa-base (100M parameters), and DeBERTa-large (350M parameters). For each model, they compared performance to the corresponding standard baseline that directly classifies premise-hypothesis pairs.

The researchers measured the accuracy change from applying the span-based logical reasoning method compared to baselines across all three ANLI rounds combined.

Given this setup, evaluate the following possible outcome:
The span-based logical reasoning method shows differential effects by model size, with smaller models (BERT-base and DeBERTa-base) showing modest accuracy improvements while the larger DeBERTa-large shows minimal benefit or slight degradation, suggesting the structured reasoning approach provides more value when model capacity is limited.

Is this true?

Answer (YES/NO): NO